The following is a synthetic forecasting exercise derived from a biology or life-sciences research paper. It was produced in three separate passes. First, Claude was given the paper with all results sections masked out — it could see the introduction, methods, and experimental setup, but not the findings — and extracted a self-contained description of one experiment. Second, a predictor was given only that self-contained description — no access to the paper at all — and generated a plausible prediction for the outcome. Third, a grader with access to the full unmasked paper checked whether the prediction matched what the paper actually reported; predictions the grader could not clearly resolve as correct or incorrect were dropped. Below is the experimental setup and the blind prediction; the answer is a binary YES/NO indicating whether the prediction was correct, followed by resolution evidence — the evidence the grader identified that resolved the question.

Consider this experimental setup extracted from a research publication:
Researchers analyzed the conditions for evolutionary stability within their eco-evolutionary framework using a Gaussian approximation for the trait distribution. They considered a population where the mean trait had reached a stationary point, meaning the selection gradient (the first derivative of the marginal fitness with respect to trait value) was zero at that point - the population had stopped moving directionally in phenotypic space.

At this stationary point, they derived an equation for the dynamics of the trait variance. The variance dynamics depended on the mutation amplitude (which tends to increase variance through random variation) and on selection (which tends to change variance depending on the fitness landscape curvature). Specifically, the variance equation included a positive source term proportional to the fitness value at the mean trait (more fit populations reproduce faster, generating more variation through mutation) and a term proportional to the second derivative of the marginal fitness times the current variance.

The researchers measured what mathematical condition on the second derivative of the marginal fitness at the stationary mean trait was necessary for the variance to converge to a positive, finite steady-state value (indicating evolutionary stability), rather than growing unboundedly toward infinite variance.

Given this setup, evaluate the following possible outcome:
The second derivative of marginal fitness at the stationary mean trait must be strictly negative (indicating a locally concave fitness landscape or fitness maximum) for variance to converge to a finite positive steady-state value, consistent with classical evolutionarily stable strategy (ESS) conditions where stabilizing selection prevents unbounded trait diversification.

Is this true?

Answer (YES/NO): YES